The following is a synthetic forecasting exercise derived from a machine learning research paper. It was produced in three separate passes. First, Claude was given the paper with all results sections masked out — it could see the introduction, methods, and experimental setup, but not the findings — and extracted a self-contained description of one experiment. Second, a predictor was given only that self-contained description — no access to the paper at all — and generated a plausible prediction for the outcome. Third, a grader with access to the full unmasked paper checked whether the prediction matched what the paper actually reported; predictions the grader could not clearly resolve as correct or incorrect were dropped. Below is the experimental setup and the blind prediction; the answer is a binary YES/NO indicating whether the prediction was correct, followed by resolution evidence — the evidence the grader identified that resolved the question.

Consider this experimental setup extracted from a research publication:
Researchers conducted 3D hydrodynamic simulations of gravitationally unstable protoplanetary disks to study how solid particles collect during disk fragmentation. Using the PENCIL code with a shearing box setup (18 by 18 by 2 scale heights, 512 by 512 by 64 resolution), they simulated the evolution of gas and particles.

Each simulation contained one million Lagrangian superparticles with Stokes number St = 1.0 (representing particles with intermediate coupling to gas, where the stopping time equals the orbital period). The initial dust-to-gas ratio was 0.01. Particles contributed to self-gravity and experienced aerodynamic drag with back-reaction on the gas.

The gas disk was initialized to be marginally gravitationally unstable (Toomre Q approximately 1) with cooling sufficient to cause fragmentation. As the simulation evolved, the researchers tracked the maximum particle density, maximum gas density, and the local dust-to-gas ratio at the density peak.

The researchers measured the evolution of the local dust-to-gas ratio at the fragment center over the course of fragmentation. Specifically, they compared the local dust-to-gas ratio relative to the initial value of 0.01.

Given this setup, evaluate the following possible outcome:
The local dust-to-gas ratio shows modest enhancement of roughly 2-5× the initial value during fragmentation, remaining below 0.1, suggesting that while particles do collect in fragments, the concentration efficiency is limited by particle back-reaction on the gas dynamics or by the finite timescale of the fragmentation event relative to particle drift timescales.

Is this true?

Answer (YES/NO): NO